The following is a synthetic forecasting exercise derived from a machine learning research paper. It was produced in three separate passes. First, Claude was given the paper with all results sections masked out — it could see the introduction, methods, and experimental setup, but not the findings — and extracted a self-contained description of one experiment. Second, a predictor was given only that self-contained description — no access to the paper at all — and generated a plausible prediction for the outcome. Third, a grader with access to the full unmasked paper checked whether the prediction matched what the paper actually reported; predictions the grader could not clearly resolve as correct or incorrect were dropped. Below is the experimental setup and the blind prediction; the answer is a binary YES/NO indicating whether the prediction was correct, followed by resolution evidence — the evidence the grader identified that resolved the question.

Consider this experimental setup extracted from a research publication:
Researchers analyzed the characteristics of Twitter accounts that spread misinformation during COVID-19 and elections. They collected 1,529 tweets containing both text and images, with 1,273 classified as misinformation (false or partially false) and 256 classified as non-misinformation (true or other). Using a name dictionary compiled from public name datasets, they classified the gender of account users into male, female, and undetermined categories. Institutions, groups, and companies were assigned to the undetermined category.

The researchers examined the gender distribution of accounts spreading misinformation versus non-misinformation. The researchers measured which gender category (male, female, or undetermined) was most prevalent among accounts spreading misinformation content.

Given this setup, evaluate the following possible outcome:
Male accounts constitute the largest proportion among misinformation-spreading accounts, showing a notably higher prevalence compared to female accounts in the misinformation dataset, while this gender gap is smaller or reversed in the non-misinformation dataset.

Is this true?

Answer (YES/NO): NO